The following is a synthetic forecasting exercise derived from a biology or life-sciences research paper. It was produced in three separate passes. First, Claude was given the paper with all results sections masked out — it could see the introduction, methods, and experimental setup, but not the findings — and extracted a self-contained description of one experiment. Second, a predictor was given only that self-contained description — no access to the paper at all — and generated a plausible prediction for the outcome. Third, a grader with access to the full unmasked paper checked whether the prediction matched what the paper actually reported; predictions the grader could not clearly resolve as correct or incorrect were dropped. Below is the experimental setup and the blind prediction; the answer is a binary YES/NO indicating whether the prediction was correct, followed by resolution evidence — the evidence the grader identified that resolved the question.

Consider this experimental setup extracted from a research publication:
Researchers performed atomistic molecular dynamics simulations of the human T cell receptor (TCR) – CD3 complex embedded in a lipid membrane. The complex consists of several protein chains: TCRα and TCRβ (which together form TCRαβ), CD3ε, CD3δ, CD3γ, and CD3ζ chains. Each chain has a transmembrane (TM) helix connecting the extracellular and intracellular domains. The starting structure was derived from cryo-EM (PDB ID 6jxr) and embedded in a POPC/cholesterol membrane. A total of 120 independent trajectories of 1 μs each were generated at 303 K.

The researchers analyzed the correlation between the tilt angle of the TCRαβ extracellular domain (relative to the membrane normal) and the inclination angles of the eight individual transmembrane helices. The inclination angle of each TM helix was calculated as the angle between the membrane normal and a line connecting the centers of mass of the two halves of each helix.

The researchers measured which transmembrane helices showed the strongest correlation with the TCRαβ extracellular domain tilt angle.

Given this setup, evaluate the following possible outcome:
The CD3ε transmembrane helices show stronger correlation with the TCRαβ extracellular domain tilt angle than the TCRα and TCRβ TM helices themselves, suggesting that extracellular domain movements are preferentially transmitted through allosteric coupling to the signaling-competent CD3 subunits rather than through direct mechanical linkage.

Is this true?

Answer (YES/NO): NO